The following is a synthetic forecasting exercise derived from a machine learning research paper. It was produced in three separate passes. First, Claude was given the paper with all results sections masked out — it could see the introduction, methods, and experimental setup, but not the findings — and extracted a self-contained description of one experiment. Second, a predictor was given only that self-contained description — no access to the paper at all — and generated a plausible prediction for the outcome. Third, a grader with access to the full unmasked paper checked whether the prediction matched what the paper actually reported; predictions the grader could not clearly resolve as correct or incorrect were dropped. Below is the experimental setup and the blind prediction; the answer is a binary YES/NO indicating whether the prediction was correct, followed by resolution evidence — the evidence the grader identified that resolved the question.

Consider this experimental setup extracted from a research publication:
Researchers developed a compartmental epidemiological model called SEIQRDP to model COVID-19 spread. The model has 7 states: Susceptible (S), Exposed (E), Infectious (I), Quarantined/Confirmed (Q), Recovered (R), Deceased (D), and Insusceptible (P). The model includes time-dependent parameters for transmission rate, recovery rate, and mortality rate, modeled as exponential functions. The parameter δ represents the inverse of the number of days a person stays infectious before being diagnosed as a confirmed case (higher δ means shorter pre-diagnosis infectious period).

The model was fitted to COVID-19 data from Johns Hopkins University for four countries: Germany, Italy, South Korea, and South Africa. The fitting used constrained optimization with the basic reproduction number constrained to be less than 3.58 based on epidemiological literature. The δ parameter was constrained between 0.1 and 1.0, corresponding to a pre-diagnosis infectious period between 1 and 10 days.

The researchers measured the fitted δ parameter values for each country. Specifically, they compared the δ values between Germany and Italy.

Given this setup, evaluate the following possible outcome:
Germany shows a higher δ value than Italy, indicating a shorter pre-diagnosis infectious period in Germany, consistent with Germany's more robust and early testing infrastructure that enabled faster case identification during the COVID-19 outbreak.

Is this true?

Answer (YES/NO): NO